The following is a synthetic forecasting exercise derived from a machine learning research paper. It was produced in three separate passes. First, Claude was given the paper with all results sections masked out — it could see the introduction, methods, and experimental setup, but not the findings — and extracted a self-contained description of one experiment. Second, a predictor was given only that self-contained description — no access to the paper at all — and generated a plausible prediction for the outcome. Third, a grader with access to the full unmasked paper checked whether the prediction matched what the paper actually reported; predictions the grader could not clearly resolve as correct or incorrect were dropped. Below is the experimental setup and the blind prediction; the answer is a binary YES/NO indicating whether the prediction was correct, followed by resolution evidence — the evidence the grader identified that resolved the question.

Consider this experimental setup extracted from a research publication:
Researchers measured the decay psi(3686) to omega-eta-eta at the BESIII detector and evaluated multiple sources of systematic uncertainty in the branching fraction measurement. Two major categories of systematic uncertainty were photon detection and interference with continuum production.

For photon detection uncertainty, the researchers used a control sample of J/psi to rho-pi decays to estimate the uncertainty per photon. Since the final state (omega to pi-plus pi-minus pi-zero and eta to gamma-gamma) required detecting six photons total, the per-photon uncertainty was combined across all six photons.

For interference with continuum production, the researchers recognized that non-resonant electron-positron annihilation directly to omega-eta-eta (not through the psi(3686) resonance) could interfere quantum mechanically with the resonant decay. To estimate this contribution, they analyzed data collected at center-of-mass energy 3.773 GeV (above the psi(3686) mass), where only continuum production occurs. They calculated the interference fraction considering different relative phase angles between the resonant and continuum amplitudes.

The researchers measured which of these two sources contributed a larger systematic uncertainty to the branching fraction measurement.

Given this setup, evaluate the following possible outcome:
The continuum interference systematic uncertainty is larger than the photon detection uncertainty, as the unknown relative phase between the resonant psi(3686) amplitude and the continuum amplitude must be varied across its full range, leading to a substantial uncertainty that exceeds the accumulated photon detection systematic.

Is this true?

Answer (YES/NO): YES